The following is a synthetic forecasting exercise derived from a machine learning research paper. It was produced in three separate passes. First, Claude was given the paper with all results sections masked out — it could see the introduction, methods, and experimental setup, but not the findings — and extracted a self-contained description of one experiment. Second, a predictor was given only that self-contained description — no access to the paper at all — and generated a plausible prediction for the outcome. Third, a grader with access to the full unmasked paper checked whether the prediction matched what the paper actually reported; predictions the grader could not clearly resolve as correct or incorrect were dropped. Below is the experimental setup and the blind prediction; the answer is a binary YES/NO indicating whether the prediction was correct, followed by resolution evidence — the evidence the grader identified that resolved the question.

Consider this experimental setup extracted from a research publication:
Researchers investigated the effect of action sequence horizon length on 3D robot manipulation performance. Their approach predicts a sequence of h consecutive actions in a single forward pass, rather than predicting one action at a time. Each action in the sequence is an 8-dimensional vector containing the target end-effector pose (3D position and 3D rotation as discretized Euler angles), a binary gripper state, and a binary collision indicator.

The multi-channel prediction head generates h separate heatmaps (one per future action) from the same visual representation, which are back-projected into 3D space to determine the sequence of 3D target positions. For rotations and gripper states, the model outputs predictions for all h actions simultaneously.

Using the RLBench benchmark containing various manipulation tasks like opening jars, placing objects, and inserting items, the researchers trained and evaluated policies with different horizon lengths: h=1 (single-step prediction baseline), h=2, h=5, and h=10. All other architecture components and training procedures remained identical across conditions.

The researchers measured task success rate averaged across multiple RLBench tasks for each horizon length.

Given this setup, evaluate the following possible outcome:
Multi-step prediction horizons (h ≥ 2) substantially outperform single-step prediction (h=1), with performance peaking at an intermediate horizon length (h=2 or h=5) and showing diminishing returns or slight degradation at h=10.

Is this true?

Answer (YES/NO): YES